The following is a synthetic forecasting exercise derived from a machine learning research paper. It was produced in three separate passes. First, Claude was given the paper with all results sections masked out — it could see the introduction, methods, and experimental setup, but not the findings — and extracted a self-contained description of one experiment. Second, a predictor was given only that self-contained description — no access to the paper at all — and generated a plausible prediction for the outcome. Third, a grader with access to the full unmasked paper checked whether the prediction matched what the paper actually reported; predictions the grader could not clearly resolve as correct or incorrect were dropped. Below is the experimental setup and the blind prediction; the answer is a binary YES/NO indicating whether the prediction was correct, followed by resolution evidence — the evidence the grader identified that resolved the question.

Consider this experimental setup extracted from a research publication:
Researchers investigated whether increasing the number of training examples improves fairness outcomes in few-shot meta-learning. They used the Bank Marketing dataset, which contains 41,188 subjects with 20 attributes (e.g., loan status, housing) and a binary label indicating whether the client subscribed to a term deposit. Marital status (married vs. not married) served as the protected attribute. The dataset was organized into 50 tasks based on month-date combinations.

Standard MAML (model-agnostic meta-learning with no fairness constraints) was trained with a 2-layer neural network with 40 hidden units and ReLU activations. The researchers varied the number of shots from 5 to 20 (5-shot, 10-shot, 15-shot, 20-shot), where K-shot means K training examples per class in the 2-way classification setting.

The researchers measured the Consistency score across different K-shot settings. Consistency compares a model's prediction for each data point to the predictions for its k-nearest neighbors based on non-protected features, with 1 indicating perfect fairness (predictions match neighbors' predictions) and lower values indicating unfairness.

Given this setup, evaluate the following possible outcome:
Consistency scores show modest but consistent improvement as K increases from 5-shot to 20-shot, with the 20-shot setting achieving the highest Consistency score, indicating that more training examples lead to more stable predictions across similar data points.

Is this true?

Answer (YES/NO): YES